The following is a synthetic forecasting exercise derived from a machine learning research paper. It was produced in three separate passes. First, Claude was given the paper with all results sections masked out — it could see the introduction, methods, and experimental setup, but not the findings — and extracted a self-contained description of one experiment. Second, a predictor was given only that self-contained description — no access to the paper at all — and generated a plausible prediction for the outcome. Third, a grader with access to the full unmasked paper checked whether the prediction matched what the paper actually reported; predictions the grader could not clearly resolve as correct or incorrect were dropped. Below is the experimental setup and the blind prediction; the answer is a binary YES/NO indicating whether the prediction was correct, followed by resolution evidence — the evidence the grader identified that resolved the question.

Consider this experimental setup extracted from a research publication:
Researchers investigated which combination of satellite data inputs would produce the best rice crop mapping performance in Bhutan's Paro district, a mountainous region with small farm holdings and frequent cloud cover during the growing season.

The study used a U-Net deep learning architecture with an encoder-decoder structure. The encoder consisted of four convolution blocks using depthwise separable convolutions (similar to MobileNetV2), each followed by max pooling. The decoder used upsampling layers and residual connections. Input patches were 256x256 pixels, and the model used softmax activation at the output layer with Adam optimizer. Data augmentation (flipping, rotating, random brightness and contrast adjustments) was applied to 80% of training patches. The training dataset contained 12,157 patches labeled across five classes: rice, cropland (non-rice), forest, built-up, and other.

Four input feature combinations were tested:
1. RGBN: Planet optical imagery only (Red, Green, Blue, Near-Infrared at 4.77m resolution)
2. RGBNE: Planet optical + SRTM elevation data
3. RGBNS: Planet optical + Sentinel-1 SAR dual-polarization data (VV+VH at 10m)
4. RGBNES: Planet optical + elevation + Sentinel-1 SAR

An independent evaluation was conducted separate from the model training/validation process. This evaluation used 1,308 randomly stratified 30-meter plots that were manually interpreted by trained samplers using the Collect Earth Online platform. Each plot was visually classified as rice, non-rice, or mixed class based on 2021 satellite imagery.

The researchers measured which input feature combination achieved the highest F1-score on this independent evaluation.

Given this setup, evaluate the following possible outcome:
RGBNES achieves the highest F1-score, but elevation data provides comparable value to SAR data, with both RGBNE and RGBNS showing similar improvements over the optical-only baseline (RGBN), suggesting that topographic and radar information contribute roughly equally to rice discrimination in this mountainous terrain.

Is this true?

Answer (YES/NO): NO